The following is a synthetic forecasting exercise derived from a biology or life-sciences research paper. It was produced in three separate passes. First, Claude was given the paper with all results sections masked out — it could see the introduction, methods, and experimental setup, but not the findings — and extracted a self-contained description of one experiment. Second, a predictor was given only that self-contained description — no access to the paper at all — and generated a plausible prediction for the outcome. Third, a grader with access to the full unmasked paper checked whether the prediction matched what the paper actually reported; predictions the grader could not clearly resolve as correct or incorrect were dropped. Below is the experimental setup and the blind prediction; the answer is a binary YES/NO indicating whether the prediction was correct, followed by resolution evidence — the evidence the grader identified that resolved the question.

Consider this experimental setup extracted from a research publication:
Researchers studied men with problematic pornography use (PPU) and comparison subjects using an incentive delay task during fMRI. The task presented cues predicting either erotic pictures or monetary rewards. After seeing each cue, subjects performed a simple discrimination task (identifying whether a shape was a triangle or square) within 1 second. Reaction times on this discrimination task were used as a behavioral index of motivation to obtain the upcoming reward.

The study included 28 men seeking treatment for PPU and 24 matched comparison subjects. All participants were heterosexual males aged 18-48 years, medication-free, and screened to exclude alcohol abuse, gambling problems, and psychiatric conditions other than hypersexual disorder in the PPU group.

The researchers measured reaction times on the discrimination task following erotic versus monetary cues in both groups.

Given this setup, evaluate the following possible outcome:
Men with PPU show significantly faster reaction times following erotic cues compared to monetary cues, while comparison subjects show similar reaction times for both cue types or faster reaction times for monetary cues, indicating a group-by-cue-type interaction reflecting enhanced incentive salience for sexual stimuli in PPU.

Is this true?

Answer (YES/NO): YES